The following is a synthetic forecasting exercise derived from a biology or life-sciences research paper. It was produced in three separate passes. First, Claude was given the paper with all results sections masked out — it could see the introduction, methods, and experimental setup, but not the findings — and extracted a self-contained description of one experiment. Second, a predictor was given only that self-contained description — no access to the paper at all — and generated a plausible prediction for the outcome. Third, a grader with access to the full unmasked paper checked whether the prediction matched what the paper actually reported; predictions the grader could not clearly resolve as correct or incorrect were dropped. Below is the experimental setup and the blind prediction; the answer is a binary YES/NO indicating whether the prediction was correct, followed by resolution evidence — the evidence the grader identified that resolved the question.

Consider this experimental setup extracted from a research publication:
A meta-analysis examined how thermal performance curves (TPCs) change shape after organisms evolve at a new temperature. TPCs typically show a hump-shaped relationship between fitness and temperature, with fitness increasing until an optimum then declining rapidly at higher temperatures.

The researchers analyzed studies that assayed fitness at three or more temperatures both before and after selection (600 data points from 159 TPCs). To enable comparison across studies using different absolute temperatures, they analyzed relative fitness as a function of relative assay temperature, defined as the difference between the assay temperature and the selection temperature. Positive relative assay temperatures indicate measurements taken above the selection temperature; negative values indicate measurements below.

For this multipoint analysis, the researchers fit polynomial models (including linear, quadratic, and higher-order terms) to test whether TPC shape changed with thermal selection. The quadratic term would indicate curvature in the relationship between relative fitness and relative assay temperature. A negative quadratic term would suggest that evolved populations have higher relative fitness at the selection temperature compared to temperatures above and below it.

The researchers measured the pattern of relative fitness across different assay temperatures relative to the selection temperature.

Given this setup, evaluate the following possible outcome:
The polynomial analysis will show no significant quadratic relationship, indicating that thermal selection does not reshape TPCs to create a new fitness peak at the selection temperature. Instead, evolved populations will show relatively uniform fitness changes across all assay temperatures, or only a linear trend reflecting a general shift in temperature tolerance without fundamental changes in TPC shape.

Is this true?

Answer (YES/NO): NO